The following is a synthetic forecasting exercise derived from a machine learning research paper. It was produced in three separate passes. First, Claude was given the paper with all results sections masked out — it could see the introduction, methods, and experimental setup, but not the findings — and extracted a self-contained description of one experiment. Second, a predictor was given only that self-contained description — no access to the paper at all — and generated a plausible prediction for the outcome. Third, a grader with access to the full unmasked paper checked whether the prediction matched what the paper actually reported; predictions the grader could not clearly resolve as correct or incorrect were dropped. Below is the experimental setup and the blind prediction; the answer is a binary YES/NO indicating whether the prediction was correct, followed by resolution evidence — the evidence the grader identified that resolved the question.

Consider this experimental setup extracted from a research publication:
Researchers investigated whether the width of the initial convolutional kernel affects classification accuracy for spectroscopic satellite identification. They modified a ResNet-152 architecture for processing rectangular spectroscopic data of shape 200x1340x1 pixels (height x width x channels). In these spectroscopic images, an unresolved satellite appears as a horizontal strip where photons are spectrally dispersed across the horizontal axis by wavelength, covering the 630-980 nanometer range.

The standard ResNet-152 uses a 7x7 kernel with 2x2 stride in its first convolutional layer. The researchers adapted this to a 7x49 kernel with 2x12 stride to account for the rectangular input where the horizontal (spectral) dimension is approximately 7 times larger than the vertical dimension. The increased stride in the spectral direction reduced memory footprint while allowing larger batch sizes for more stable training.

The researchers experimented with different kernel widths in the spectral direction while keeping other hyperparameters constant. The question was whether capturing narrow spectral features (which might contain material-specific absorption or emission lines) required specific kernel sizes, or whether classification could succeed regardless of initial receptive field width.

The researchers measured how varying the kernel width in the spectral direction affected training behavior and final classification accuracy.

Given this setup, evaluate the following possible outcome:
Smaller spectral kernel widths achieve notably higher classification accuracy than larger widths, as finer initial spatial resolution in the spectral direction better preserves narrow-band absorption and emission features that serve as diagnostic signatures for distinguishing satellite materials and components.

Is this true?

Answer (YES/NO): NO